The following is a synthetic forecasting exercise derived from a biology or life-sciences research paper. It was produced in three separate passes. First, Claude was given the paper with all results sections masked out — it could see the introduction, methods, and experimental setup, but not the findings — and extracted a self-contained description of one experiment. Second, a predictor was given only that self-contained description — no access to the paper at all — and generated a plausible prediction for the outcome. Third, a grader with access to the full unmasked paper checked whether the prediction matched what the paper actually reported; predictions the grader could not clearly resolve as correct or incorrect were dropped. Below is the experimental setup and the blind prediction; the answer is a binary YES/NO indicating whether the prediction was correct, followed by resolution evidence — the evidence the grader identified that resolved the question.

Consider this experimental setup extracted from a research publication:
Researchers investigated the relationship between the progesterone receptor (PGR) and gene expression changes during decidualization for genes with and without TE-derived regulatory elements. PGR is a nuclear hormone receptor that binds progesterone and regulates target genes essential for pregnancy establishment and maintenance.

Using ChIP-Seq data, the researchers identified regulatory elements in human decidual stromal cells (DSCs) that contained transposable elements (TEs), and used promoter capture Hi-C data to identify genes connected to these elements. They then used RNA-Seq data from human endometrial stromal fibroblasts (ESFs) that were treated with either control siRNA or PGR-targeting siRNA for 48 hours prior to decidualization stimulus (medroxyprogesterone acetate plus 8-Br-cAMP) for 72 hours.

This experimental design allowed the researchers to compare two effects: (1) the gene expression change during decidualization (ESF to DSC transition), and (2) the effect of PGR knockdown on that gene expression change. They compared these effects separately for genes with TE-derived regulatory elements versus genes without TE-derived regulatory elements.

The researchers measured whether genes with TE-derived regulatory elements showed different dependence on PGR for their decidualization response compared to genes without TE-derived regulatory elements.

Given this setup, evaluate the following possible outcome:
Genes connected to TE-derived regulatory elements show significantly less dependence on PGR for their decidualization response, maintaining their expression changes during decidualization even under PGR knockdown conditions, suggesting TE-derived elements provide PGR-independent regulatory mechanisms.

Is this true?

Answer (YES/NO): NO